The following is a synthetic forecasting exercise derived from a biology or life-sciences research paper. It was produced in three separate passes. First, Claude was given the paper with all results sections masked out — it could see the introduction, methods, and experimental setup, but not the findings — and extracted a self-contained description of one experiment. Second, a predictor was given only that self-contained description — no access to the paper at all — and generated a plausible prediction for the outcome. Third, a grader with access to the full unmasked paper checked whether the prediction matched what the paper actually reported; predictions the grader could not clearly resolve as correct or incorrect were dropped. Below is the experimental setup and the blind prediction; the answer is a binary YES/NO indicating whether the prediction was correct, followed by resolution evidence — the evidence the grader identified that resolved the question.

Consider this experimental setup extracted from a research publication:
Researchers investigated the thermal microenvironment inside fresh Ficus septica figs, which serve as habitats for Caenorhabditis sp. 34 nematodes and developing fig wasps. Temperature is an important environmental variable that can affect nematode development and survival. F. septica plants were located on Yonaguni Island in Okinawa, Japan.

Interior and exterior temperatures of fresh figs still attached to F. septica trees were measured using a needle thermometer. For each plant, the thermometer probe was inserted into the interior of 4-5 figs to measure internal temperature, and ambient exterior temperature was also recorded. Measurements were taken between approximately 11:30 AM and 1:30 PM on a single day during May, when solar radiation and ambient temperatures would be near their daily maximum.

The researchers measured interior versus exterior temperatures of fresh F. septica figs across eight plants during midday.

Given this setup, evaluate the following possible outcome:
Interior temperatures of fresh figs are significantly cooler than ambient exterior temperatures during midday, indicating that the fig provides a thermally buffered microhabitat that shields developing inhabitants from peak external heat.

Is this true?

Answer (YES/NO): YES